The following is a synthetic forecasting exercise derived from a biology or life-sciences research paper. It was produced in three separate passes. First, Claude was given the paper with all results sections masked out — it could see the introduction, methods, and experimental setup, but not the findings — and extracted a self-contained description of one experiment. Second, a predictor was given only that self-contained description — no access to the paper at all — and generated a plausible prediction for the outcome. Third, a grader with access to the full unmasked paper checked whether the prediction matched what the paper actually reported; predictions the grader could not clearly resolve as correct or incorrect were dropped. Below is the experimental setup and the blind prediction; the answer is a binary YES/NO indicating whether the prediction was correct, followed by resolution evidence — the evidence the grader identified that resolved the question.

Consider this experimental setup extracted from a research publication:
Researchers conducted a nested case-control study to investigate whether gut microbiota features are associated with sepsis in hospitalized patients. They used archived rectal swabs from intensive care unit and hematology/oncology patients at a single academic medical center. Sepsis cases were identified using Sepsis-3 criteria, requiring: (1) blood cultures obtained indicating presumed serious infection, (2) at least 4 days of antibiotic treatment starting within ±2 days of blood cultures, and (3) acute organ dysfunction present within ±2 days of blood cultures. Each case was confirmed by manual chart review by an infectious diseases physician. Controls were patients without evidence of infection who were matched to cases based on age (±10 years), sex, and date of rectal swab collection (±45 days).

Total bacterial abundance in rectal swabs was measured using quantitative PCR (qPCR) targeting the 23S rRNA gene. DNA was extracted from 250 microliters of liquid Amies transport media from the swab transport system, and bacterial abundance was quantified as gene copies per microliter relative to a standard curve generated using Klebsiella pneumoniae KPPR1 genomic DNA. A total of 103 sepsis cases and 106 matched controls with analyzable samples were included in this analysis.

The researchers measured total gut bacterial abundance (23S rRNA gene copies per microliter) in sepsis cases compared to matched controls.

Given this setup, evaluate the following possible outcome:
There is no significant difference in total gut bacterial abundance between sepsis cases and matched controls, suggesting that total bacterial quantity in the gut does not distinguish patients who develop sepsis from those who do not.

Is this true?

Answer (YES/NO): NO